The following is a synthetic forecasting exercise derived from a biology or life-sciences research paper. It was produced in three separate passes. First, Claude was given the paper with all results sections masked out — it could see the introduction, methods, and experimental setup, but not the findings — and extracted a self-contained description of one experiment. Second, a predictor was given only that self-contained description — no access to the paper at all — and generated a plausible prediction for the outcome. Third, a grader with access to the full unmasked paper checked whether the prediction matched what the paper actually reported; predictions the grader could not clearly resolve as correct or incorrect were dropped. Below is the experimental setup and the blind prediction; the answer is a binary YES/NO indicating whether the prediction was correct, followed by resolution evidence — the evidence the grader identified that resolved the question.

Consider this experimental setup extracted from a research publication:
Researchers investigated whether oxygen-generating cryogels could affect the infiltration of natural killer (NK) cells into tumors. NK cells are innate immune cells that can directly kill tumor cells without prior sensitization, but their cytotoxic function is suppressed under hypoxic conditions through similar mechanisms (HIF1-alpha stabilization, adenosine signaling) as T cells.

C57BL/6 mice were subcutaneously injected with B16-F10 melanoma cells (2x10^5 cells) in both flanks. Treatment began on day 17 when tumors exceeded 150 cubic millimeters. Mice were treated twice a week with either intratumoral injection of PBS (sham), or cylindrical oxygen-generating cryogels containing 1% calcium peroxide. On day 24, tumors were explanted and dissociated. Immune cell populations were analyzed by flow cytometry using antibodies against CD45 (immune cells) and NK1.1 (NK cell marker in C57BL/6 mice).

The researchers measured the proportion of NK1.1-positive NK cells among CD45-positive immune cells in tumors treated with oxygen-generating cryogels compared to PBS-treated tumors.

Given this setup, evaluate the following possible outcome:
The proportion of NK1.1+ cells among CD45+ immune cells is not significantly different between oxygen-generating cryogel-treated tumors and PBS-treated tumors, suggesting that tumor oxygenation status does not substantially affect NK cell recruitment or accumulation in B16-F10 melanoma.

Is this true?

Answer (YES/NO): NO